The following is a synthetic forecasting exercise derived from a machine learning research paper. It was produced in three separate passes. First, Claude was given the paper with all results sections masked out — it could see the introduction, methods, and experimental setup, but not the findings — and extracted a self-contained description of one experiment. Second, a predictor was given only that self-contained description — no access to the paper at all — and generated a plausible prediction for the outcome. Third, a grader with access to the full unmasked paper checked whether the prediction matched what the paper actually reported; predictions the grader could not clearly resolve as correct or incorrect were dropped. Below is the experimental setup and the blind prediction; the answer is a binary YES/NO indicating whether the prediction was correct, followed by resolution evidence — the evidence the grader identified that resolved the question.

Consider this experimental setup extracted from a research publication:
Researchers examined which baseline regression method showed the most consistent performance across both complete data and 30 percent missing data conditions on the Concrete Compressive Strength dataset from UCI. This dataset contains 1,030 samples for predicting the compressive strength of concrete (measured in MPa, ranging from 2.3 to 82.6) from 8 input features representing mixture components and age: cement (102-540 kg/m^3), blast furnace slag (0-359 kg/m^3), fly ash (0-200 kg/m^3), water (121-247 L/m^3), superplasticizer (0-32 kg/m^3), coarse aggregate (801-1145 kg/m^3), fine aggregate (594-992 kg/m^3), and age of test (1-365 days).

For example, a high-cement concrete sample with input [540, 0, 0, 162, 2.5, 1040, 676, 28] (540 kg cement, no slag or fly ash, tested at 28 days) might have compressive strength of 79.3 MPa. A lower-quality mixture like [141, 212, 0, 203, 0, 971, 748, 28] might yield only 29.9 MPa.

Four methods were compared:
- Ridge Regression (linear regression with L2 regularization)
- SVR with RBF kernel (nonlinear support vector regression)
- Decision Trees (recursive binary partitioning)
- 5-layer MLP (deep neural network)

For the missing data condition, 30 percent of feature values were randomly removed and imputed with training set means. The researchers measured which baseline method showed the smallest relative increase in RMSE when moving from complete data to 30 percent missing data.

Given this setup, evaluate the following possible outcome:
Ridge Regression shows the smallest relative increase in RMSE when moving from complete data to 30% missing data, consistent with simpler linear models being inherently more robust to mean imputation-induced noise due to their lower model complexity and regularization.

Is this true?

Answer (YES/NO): YES